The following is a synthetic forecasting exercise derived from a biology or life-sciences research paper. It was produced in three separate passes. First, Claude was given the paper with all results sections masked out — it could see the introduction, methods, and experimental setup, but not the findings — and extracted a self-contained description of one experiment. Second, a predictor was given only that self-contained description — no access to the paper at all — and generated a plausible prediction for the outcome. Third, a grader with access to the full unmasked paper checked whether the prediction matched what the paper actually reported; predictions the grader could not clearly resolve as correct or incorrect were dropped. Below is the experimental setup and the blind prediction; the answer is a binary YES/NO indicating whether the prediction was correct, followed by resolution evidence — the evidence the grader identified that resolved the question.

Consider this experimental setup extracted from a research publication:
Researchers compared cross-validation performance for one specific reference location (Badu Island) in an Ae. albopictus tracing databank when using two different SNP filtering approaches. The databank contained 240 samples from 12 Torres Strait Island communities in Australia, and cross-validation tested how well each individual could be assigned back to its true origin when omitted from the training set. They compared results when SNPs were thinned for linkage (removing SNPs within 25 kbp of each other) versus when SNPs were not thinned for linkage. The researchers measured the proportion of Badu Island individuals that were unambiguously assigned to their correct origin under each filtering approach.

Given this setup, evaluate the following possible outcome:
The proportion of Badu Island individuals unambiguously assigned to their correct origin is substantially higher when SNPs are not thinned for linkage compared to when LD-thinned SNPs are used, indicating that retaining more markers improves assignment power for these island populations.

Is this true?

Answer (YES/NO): YES